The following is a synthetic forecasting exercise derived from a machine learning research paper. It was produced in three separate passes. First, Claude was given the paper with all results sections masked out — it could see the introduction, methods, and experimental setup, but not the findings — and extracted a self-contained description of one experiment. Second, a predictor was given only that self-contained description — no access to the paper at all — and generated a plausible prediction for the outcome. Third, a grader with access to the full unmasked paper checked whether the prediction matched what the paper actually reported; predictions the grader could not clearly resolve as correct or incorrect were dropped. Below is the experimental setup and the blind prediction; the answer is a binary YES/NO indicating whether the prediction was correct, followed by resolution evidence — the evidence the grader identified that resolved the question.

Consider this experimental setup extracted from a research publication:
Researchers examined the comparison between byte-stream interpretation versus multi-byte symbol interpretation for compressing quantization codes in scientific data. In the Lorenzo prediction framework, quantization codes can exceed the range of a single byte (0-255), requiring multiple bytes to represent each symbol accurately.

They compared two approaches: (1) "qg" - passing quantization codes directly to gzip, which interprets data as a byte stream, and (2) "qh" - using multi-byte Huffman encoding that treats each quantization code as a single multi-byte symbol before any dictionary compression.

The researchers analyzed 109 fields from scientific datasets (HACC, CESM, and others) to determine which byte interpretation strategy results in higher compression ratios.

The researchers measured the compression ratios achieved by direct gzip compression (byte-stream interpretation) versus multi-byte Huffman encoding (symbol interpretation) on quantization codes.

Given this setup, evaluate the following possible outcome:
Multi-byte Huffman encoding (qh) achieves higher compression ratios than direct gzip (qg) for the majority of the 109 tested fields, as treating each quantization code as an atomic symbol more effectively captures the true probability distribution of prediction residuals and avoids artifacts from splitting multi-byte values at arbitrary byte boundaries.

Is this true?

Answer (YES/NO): YES